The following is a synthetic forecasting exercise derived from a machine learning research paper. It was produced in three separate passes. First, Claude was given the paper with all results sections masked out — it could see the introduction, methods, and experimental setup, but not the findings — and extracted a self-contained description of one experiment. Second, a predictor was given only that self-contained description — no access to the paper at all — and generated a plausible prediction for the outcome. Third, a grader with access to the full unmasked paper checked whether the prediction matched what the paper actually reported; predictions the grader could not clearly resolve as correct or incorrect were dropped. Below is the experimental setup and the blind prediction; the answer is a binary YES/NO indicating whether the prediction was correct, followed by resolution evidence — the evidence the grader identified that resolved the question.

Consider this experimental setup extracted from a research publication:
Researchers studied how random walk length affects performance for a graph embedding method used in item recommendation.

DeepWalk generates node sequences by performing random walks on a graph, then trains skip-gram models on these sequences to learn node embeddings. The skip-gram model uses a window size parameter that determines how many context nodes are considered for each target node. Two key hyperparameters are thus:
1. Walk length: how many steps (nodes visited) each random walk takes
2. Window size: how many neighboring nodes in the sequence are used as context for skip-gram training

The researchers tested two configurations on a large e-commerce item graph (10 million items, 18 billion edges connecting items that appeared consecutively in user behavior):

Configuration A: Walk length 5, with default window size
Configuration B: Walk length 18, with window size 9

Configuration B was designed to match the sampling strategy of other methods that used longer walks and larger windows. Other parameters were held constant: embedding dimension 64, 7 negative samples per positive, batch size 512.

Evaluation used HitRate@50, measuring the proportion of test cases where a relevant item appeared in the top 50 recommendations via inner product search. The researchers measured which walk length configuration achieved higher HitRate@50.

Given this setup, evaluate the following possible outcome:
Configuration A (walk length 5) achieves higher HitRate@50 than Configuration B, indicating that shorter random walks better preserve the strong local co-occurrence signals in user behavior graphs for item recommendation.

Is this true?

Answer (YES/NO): YES